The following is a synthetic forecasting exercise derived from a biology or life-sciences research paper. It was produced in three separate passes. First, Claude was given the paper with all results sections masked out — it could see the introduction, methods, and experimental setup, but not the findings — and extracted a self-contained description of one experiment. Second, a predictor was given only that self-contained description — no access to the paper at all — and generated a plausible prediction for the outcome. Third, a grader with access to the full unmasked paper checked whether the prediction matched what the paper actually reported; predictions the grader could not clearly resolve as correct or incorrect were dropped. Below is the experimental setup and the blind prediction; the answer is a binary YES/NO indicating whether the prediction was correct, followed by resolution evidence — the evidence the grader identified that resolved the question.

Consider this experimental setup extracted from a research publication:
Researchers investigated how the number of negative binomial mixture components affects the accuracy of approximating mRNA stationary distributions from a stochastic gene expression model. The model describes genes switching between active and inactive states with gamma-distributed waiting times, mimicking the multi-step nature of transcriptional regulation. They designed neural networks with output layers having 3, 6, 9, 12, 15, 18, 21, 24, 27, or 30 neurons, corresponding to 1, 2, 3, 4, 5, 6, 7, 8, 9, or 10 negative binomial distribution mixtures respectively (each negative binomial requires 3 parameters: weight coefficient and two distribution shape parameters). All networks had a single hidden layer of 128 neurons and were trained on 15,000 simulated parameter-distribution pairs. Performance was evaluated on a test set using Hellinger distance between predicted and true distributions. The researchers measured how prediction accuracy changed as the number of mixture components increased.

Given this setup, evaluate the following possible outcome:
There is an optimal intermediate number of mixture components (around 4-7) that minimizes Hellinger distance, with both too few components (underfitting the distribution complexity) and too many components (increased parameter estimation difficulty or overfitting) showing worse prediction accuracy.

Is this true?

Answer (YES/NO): NO